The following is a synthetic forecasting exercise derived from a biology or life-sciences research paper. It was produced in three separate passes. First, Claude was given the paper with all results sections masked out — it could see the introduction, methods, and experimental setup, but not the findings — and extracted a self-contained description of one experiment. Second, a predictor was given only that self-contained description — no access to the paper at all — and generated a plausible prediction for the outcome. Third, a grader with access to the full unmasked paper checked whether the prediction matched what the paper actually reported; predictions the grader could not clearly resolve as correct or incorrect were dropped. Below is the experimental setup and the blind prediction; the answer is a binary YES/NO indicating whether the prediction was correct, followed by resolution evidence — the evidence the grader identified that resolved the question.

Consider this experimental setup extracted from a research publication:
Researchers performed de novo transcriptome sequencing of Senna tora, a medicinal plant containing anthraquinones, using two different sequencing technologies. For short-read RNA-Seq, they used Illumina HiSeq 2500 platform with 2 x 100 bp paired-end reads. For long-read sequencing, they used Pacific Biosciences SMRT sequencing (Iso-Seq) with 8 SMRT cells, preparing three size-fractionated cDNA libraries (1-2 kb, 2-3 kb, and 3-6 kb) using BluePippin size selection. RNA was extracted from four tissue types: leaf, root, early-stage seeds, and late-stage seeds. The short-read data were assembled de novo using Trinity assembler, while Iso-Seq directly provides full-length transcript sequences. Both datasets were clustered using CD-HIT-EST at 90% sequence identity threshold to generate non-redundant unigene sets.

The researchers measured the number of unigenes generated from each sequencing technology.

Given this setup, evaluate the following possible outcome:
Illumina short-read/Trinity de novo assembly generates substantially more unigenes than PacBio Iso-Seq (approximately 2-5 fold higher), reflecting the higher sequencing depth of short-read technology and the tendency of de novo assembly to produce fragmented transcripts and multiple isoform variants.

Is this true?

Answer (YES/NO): YES